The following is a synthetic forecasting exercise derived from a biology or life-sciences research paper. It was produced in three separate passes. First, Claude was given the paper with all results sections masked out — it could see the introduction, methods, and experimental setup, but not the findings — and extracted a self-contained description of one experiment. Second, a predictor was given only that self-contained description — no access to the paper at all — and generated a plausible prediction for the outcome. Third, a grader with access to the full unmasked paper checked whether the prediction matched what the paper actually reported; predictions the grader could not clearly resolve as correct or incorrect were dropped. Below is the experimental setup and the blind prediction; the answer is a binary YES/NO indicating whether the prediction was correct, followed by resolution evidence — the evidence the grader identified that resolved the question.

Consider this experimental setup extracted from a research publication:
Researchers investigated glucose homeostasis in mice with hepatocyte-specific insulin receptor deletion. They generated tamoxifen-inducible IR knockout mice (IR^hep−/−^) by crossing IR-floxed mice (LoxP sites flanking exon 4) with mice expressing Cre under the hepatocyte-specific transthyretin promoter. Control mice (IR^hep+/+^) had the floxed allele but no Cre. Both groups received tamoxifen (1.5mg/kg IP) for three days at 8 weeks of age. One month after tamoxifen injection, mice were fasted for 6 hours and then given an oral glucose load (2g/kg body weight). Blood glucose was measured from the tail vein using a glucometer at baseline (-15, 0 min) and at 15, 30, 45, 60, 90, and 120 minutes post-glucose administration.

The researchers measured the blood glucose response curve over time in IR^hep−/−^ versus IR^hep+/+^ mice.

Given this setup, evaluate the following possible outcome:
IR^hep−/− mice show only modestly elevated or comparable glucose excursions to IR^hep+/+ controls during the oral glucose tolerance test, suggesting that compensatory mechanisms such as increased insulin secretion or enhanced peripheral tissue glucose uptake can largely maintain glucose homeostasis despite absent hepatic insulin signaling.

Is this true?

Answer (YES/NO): NO